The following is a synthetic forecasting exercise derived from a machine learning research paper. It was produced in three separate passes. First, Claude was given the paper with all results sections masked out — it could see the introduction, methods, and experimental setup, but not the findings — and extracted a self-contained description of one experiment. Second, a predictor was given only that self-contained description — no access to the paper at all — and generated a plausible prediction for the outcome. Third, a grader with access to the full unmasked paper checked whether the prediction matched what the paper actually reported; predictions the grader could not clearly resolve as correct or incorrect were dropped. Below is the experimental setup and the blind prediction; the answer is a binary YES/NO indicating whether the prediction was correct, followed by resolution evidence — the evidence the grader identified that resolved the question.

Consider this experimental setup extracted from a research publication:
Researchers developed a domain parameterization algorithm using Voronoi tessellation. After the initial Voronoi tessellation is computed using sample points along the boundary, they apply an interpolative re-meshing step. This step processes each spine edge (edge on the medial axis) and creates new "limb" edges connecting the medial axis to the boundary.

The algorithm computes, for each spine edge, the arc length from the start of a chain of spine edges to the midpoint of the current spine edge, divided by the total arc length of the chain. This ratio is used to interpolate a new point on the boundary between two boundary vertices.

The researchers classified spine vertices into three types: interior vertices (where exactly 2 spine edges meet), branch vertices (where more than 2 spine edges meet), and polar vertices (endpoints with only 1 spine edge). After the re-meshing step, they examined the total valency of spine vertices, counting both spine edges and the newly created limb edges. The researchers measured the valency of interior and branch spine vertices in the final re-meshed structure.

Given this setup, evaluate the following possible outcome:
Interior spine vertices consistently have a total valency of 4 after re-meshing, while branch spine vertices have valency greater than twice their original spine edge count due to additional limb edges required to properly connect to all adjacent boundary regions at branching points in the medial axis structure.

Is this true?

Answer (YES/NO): NO